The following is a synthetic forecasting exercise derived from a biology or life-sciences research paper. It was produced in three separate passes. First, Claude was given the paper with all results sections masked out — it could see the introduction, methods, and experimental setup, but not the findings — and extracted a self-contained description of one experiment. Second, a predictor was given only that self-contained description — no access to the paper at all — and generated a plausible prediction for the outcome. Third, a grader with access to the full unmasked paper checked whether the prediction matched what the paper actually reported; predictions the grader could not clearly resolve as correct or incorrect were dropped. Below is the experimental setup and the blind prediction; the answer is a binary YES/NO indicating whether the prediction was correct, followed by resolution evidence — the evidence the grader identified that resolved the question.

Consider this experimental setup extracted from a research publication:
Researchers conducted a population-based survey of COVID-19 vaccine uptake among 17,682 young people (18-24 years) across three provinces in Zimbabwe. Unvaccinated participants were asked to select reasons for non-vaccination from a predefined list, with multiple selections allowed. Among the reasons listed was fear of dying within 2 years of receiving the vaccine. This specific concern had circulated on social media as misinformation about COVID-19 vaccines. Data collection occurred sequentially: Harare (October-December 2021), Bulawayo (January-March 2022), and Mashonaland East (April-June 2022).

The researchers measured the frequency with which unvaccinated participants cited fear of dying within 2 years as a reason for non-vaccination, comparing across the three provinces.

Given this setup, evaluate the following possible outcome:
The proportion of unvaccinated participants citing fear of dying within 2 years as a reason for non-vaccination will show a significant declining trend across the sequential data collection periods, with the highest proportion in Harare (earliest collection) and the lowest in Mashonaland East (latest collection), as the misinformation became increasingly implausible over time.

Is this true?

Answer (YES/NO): NO